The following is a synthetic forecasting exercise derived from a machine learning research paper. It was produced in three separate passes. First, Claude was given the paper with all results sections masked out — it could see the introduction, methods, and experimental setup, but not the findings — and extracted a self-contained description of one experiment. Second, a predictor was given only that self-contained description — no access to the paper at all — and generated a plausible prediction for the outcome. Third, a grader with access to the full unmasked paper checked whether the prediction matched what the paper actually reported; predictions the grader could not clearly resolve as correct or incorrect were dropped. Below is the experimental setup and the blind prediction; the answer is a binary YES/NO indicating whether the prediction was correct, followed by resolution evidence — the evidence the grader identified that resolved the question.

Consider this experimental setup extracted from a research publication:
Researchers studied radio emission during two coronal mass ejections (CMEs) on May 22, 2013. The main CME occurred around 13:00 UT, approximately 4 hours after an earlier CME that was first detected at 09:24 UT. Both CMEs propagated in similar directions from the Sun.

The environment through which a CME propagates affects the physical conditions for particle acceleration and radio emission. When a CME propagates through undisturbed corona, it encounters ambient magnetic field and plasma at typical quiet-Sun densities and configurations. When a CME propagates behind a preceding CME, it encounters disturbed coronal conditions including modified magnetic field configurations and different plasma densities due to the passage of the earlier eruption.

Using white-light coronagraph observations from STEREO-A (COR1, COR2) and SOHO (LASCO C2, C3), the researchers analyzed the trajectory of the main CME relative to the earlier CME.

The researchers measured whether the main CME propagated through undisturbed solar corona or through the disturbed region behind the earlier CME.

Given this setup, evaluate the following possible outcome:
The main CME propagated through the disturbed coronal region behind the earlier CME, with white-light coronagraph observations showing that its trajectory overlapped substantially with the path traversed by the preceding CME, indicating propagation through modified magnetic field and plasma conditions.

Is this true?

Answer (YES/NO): YES